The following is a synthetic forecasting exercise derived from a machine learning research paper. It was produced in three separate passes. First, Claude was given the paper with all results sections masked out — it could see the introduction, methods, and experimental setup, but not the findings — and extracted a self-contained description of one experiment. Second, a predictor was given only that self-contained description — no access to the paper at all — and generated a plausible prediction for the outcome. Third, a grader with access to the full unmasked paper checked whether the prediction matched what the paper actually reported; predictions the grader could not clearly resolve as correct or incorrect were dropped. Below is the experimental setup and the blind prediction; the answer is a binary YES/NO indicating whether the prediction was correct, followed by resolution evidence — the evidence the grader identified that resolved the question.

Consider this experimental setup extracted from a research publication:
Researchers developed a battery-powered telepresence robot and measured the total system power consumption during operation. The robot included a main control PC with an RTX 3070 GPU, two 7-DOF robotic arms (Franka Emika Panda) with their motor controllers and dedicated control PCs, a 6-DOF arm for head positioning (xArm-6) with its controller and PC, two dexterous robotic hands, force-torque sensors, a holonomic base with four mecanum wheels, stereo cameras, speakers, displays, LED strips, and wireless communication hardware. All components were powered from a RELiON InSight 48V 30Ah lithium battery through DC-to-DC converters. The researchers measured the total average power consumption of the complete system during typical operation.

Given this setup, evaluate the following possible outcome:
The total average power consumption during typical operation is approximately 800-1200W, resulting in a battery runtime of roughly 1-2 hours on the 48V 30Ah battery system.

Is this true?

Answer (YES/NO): NO